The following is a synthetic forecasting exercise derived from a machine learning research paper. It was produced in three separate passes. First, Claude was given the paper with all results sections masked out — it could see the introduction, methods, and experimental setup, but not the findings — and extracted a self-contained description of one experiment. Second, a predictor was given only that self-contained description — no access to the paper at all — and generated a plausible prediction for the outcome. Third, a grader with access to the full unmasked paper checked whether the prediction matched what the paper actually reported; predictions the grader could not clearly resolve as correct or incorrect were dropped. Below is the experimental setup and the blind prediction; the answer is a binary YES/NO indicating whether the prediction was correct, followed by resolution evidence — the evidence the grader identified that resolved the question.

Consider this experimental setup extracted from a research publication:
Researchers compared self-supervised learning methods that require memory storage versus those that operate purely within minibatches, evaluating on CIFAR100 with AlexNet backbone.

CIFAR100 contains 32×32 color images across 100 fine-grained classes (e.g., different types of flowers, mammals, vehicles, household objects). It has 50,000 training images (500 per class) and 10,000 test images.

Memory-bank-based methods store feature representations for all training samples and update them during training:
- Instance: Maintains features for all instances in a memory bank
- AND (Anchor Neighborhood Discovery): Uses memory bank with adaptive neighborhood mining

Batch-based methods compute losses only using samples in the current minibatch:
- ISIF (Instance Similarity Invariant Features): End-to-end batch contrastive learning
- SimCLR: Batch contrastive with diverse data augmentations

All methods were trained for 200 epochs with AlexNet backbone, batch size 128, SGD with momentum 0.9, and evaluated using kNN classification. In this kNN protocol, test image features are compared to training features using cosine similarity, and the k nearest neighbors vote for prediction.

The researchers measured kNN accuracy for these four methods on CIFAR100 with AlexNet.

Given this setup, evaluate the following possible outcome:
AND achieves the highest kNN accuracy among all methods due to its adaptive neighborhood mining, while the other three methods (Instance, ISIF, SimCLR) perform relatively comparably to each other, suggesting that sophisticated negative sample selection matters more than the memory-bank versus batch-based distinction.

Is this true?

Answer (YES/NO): NO